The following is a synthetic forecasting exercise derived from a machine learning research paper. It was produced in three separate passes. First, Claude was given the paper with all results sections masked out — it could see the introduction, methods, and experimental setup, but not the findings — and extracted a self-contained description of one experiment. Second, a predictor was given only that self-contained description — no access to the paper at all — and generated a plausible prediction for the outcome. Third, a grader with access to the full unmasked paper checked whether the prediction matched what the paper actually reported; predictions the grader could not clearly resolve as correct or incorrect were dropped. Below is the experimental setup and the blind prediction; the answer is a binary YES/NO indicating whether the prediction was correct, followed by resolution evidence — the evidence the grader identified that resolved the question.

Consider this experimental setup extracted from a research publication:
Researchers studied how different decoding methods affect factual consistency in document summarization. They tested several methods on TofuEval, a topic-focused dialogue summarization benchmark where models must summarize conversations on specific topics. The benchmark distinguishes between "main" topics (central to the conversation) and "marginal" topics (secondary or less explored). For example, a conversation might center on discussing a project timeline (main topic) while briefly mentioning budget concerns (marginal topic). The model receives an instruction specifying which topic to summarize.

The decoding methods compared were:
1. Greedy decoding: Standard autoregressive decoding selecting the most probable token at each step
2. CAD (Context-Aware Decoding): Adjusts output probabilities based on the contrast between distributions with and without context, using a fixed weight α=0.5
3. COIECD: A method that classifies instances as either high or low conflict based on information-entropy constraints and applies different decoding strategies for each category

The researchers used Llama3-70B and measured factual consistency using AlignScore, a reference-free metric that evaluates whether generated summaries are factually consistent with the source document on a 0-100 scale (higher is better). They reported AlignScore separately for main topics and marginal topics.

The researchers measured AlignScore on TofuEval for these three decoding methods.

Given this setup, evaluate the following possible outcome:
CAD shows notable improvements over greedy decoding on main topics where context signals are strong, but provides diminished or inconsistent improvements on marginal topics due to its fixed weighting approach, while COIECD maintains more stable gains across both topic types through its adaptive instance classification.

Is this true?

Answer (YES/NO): NO